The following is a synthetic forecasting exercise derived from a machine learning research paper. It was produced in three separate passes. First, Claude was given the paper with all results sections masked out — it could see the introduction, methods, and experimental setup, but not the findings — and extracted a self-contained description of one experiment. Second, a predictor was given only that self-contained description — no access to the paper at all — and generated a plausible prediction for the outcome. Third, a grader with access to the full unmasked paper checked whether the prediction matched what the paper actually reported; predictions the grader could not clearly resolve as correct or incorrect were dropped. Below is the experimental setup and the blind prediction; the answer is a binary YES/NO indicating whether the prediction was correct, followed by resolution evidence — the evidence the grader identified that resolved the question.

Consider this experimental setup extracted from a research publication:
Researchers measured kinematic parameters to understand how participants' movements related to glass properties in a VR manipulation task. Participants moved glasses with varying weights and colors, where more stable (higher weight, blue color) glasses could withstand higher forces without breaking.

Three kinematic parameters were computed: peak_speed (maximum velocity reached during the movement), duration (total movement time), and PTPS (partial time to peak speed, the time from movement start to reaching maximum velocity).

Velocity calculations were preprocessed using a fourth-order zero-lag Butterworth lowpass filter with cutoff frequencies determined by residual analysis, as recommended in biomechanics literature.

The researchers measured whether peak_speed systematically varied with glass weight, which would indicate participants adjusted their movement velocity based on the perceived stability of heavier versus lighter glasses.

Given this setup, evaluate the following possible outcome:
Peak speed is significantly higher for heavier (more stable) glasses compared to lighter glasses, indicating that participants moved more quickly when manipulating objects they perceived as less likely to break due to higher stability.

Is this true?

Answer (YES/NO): NO